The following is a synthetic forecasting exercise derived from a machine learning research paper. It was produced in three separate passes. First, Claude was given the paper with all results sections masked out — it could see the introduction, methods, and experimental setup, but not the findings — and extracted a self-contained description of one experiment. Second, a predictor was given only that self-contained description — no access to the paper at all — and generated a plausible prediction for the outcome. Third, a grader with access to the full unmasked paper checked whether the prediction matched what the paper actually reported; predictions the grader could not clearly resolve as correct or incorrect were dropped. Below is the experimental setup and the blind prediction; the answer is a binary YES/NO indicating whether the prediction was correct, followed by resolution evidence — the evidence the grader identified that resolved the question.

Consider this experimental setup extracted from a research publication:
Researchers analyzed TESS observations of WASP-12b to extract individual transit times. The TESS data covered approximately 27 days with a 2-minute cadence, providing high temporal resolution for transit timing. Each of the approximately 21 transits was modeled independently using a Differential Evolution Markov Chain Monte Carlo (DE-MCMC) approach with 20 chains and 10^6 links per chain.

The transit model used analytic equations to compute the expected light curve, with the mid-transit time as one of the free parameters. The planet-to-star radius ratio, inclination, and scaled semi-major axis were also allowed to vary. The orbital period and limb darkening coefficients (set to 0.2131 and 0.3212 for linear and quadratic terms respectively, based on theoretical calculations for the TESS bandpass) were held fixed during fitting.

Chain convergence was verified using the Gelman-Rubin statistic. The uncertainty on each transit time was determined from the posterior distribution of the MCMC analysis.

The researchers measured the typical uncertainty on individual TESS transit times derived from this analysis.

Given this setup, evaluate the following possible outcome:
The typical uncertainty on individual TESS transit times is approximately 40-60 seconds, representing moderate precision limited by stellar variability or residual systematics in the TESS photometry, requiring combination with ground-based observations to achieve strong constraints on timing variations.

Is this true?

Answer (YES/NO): NO